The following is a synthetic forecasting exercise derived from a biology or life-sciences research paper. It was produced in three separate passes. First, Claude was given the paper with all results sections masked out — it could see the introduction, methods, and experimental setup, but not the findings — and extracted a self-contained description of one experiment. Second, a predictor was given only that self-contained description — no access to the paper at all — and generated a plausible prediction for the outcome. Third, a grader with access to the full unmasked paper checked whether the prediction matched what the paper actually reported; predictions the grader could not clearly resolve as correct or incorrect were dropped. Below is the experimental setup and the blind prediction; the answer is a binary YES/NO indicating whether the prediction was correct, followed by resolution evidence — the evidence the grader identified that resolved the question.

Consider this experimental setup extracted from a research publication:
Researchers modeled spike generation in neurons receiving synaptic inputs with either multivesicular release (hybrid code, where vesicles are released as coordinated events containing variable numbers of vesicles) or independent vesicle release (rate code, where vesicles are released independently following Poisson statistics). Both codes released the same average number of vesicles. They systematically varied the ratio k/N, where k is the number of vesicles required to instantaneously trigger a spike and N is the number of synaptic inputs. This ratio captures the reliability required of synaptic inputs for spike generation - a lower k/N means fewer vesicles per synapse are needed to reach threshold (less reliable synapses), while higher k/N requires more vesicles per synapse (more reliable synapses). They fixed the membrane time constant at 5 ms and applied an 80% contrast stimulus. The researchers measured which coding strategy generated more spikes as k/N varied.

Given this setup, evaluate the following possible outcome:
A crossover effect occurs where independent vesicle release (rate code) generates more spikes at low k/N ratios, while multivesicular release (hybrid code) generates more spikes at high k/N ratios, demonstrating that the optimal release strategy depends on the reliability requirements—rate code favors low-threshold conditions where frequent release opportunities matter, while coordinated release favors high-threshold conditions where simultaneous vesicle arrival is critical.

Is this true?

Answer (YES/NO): YES